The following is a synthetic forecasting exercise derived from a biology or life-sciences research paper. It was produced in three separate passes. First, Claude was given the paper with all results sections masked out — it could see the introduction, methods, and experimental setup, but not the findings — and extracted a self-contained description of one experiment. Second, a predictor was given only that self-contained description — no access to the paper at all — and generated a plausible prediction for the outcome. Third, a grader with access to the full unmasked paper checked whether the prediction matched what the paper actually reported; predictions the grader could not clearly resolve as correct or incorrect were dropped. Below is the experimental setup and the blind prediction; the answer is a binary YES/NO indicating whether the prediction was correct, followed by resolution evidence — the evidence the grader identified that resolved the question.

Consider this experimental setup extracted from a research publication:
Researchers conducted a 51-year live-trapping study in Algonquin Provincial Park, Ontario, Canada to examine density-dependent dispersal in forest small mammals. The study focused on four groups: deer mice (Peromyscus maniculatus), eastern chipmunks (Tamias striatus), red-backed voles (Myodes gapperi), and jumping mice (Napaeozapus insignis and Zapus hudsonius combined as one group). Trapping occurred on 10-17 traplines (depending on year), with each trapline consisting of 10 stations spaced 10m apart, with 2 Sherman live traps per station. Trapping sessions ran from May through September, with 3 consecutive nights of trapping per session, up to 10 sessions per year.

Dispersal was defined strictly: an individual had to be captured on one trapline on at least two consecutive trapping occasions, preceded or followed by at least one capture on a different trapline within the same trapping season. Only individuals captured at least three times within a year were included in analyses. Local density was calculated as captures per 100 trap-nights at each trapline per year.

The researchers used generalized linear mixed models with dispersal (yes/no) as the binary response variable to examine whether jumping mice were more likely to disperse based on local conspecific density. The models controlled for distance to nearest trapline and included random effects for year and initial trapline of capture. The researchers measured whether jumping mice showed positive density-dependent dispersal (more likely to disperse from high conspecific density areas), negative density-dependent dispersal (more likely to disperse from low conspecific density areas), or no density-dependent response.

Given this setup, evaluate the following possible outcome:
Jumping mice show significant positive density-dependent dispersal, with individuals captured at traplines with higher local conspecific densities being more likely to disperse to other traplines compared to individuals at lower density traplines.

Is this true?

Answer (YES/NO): NO